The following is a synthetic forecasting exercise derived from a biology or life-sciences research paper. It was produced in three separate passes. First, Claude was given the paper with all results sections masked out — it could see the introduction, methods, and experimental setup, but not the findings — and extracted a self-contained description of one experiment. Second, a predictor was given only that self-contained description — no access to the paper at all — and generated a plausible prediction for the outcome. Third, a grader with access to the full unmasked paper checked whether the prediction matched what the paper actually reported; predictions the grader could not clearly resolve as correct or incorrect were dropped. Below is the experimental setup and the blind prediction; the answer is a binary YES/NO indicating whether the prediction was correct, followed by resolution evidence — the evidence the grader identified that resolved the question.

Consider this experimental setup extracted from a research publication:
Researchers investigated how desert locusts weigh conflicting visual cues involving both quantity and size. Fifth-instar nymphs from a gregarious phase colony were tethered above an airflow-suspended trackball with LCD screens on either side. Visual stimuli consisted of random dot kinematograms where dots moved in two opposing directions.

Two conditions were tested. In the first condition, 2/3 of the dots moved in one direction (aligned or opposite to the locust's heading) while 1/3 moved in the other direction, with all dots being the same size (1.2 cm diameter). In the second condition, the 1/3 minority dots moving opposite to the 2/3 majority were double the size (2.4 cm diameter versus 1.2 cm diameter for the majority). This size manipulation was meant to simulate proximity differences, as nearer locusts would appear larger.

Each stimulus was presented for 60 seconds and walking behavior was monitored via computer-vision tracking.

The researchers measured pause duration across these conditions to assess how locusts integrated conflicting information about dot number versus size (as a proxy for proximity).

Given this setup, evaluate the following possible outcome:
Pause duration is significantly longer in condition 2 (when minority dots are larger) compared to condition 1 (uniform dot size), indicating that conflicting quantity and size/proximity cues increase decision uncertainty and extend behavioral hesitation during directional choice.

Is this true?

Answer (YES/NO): NO